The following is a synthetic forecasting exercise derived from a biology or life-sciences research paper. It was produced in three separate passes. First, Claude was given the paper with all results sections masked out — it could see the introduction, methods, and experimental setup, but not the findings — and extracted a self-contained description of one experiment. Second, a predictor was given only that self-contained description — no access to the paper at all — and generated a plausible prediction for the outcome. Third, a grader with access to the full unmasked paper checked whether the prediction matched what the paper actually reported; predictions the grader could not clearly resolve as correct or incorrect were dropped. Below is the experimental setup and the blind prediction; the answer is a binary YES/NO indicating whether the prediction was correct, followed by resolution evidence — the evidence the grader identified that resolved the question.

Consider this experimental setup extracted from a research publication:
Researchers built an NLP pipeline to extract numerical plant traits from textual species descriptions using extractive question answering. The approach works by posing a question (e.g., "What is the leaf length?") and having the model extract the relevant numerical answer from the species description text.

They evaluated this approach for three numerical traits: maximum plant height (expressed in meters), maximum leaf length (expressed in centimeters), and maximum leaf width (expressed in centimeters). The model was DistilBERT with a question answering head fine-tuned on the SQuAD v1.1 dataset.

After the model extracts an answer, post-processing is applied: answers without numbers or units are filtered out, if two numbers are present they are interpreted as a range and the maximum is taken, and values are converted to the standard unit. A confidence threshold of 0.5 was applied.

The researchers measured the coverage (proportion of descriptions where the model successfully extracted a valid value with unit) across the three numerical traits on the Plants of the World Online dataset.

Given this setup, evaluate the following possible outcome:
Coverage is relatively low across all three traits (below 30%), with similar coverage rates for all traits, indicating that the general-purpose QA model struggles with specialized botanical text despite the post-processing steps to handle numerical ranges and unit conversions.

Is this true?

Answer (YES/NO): NO